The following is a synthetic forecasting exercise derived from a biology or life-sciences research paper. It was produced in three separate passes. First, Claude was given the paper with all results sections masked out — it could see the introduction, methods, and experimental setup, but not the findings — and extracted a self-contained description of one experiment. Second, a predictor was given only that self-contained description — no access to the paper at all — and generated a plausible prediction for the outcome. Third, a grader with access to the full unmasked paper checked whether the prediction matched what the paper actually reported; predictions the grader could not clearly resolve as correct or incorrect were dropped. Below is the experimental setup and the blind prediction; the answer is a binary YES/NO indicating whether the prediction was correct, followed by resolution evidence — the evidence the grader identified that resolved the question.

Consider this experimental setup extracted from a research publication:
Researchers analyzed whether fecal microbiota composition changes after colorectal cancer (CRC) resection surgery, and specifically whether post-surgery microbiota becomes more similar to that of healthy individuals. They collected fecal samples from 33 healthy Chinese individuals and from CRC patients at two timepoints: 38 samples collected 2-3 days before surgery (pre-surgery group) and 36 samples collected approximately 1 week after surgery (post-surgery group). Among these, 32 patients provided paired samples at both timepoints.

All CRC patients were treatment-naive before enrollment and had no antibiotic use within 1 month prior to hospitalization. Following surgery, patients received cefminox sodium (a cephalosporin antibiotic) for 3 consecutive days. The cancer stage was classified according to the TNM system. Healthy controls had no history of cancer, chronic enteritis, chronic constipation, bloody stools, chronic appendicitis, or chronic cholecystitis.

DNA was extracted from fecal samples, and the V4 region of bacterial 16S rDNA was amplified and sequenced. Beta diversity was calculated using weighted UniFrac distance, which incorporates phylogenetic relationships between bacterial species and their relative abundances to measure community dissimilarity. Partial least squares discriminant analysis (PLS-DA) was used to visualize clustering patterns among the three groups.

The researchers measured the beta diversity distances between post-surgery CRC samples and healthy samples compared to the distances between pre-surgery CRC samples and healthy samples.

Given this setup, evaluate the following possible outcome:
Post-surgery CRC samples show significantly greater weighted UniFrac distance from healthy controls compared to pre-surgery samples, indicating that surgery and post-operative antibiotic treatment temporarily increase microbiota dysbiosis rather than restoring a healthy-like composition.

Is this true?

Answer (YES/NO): YES